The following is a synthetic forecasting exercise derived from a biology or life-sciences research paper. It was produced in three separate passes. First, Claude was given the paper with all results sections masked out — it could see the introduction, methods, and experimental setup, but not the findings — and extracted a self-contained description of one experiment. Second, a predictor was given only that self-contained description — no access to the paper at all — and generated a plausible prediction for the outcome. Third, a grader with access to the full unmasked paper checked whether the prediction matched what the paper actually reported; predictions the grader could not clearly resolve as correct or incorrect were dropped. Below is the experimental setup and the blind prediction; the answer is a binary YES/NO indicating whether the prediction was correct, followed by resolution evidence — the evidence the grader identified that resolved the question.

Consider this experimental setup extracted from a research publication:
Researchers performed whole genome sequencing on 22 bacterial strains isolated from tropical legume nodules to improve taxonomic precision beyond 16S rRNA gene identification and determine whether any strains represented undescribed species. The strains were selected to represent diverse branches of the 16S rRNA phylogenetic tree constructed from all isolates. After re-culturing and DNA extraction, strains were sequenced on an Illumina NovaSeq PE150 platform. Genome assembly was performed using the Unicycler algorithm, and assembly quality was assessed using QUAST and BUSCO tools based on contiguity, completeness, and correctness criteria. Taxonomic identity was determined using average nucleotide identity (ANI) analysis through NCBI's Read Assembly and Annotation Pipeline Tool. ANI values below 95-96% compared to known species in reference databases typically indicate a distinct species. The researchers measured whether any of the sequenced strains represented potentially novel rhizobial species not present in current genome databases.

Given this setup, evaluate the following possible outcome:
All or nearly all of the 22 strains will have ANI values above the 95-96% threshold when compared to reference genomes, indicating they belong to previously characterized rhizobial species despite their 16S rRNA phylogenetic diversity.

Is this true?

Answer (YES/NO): NO